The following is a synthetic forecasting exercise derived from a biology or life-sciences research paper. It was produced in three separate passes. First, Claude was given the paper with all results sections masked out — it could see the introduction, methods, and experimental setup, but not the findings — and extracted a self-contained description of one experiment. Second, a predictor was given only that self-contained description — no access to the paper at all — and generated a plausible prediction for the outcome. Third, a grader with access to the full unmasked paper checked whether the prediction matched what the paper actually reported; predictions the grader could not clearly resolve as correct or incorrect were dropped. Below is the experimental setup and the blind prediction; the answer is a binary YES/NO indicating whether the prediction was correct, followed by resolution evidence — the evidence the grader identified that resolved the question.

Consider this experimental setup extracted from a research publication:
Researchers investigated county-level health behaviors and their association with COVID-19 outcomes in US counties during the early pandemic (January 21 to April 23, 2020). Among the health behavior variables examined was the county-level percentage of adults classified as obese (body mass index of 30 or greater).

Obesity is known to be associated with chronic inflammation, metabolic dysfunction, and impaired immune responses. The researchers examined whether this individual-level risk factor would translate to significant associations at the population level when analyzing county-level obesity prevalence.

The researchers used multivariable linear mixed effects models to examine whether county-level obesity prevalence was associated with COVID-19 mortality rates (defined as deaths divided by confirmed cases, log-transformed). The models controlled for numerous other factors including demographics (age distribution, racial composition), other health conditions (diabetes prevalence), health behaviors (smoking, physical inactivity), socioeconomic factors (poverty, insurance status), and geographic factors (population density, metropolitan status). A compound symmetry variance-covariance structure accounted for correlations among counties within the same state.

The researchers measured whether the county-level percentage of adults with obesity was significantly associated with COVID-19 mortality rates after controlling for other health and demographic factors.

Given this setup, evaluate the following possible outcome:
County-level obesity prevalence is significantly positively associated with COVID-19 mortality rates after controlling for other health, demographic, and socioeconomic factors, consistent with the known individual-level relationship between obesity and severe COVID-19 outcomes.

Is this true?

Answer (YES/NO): NO